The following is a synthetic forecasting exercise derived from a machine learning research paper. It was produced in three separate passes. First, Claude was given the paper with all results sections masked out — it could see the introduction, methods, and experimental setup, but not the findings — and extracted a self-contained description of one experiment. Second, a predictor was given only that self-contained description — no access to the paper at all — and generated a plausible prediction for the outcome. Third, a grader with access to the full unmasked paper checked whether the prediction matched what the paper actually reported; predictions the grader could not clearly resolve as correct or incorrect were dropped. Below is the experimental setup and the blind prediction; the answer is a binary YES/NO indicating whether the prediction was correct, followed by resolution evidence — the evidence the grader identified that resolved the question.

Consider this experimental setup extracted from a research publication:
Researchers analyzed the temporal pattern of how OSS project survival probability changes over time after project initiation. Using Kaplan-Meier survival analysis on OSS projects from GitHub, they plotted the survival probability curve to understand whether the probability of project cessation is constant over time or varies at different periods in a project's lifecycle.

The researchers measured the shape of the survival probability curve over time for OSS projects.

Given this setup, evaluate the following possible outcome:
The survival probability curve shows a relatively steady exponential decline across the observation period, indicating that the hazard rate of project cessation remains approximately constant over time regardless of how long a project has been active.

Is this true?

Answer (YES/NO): NO